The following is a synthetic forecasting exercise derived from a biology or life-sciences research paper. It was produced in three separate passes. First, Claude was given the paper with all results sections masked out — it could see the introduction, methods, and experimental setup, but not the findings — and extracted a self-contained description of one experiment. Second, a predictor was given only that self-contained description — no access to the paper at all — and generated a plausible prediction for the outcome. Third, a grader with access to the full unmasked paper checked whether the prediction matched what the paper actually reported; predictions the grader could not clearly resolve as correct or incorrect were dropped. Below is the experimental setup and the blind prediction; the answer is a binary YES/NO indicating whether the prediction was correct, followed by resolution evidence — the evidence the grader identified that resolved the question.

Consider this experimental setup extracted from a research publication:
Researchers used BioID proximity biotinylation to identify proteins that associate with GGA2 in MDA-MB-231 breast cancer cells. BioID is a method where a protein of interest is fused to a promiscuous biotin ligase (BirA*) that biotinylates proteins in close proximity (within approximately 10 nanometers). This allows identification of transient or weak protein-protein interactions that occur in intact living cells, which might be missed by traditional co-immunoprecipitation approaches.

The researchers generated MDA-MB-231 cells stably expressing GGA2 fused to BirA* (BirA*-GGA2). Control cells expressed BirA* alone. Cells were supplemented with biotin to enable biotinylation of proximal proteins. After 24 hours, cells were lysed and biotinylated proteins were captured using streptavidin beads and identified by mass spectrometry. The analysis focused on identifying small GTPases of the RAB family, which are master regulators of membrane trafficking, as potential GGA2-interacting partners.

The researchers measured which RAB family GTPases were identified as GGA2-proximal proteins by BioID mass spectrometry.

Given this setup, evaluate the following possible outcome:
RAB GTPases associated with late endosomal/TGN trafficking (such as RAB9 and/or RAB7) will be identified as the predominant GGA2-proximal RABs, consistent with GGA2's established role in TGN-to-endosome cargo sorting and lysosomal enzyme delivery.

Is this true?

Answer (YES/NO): NO